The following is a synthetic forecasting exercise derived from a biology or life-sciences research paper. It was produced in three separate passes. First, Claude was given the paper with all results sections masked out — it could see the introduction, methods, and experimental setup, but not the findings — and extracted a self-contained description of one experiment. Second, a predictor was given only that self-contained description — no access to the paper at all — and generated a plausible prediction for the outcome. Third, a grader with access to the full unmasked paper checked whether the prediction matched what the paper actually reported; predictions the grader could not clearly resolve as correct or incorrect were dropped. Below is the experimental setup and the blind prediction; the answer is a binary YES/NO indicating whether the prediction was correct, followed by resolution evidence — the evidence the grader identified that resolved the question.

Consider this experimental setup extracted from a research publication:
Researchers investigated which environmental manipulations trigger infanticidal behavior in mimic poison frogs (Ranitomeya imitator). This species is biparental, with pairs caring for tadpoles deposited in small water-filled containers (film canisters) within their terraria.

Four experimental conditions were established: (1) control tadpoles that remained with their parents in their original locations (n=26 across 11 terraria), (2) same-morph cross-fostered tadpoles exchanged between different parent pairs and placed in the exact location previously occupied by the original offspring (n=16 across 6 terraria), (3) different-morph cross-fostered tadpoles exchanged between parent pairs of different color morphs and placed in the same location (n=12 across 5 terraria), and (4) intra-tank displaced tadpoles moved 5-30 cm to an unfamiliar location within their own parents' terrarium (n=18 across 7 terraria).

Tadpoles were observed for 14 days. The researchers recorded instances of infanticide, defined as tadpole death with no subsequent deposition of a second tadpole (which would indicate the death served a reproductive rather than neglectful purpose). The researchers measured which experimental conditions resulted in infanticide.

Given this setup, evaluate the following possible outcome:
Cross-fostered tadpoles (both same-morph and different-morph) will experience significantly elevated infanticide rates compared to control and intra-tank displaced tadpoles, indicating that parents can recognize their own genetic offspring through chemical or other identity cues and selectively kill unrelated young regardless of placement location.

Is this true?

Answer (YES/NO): NO